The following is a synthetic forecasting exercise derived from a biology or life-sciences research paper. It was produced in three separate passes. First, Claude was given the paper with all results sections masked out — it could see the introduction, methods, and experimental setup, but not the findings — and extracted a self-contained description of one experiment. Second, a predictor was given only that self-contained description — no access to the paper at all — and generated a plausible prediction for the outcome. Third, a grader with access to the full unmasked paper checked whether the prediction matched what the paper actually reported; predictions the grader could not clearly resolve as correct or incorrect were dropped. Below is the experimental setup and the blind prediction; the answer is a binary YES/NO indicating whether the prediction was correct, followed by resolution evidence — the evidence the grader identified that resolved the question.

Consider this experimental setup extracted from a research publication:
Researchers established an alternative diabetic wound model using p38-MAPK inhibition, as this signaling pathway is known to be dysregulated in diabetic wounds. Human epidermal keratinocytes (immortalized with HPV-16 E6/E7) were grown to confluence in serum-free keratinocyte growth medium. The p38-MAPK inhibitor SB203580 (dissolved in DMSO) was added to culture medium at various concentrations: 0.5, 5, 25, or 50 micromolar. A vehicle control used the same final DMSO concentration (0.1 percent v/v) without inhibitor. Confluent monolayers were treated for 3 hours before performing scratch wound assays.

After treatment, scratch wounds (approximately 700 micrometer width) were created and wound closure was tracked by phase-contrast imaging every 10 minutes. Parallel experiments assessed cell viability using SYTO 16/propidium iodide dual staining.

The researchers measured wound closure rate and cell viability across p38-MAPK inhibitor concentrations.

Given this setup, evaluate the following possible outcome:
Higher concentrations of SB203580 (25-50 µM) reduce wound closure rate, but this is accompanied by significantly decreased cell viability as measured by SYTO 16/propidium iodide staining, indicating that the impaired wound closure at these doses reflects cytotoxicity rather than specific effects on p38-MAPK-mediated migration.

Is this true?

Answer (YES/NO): NO